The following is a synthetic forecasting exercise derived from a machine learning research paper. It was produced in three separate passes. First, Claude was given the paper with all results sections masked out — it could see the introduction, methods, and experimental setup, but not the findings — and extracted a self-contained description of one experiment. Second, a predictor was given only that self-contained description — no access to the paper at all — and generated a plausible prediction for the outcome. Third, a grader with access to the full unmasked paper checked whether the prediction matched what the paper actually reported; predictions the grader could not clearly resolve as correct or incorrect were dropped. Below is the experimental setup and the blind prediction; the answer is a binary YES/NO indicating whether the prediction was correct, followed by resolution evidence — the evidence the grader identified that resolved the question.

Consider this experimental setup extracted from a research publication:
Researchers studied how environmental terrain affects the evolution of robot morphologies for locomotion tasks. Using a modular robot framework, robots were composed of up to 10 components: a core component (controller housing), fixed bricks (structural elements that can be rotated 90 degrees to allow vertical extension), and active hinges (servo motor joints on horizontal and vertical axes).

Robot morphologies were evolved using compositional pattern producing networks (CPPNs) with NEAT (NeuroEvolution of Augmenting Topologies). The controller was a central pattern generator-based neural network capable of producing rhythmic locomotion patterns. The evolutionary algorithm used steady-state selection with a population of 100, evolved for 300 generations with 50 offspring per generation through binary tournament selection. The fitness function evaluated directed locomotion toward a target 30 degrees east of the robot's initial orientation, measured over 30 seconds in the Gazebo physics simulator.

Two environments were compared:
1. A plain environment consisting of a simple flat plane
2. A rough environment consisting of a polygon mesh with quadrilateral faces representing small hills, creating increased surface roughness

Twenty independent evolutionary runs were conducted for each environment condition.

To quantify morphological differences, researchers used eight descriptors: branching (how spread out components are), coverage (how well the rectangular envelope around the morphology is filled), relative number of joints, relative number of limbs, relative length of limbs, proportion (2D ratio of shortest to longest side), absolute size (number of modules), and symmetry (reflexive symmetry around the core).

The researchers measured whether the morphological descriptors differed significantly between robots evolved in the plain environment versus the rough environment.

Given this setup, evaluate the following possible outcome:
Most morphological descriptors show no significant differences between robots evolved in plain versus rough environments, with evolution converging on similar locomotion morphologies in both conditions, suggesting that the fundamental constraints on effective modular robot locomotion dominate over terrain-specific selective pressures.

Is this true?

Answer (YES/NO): NO